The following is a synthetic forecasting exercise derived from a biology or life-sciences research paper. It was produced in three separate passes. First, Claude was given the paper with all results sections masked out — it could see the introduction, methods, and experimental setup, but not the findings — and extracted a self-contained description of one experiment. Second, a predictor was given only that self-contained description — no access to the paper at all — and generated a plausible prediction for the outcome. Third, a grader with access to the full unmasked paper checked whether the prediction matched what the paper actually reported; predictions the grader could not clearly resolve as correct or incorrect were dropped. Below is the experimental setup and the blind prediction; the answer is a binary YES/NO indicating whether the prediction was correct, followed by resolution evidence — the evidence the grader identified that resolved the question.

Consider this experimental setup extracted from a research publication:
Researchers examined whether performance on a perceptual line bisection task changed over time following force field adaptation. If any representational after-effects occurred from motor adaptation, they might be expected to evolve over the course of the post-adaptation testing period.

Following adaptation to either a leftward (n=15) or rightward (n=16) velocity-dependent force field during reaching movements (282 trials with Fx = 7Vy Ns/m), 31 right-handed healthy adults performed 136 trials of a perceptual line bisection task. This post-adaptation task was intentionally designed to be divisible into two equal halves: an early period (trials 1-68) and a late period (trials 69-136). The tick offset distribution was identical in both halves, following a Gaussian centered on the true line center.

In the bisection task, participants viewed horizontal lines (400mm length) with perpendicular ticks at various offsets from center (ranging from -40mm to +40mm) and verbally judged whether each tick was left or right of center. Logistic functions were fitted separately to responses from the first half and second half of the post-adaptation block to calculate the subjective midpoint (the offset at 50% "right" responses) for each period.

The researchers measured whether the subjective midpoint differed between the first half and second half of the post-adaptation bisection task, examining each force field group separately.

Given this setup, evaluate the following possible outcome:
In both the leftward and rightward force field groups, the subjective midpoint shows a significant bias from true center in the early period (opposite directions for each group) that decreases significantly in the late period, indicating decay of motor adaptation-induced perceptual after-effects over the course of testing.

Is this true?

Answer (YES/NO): NO